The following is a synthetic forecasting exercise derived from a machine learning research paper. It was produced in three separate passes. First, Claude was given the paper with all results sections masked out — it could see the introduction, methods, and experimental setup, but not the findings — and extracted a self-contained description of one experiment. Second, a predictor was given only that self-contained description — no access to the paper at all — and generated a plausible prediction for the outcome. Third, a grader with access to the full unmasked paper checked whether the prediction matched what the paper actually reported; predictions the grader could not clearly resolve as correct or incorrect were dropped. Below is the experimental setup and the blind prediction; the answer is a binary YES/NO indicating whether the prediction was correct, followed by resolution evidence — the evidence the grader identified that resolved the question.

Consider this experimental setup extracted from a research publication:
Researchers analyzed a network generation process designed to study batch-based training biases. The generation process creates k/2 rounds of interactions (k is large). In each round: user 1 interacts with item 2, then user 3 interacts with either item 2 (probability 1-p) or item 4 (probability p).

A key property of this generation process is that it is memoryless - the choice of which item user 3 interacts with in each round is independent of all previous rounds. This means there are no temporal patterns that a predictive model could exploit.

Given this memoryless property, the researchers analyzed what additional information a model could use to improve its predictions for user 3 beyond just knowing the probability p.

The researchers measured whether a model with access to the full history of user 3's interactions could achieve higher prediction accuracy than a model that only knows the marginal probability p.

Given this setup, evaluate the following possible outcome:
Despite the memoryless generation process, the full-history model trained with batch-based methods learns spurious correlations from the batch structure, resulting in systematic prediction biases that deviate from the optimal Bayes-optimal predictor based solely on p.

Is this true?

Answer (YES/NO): YES